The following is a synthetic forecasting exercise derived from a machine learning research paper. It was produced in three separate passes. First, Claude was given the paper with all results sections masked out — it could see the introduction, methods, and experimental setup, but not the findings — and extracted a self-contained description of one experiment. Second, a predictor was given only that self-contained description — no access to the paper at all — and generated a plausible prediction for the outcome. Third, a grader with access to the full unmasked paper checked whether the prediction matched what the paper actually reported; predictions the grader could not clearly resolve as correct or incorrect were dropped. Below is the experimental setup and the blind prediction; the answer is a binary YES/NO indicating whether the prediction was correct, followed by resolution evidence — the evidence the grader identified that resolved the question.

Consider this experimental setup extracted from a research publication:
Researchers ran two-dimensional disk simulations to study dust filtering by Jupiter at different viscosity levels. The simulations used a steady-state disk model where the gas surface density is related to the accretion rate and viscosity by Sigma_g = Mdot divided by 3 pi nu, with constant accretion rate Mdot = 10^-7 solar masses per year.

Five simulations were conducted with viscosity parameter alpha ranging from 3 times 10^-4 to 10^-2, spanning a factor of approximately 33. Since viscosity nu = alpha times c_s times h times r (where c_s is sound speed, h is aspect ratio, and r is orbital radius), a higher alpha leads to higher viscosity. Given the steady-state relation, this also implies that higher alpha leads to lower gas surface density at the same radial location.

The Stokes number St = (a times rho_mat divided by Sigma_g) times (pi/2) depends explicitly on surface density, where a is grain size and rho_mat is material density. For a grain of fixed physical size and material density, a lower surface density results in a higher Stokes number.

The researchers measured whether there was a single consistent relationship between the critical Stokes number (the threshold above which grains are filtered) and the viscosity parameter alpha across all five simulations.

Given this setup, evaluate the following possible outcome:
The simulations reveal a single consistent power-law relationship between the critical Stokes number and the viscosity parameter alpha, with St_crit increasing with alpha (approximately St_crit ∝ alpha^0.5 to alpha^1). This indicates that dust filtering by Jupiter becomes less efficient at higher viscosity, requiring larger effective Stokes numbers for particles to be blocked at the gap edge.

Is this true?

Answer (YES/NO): NO